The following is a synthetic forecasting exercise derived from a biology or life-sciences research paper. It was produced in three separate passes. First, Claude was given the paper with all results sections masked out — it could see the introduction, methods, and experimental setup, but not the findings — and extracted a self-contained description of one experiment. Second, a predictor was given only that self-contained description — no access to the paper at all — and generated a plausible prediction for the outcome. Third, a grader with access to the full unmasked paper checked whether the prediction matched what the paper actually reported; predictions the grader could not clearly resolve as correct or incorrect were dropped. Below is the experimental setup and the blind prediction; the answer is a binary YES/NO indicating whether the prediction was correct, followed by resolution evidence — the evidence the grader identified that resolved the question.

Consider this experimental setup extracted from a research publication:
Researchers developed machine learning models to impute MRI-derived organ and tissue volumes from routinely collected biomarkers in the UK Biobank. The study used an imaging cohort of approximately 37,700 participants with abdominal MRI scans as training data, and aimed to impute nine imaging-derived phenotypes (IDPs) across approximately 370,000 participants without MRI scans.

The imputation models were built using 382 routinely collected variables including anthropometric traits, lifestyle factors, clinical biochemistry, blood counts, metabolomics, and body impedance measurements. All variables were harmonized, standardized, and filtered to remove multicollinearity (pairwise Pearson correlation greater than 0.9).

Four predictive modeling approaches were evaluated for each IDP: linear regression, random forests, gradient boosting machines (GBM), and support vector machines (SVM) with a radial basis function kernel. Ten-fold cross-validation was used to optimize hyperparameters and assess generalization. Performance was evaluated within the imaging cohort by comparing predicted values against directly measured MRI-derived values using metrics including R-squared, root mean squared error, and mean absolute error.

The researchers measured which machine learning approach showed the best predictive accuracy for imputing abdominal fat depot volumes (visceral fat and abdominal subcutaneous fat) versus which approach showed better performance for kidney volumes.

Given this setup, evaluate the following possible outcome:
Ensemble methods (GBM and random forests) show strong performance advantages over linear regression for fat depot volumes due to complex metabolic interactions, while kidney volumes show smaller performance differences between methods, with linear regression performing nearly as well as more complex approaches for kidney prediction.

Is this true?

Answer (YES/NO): NO